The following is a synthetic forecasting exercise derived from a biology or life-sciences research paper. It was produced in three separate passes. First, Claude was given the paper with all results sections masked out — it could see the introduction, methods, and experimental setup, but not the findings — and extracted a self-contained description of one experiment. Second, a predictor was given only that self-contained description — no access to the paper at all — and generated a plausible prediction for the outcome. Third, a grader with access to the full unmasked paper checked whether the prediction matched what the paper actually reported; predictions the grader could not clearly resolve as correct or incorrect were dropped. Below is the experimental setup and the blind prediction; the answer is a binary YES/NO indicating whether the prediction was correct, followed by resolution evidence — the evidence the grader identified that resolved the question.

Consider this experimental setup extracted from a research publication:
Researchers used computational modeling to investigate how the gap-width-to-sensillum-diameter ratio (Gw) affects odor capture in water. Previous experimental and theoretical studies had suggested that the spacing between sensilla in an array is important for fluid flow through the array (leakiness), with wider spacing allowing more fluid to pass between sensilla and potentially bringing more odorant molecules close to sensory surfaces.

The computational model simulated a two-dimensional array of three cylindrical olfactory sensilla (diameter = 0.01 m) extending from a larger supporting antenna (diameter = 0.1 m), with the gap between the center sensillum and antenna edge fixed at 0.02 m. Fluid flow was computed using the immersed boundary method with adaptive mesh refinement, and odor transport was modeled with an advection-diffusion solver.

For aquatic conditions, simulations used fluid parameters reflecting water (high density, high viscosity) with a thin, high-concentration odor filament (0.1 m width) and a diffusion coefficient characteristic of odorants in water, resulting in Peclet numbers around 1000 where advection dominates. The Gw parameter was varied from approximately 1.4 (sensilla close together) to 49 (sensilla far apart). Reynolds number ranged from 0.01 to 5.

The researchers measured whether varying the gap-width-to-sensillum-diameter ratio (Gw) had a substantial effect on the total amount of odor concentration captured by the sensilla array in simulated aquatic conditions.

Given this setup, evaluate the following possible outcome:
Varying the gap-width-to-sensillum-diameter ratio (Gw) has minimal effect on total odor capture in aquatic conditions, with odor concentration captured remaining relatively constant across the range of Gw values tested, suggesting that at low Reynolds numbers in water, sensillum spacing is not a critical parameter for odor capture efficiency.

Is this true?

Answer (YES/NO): YES